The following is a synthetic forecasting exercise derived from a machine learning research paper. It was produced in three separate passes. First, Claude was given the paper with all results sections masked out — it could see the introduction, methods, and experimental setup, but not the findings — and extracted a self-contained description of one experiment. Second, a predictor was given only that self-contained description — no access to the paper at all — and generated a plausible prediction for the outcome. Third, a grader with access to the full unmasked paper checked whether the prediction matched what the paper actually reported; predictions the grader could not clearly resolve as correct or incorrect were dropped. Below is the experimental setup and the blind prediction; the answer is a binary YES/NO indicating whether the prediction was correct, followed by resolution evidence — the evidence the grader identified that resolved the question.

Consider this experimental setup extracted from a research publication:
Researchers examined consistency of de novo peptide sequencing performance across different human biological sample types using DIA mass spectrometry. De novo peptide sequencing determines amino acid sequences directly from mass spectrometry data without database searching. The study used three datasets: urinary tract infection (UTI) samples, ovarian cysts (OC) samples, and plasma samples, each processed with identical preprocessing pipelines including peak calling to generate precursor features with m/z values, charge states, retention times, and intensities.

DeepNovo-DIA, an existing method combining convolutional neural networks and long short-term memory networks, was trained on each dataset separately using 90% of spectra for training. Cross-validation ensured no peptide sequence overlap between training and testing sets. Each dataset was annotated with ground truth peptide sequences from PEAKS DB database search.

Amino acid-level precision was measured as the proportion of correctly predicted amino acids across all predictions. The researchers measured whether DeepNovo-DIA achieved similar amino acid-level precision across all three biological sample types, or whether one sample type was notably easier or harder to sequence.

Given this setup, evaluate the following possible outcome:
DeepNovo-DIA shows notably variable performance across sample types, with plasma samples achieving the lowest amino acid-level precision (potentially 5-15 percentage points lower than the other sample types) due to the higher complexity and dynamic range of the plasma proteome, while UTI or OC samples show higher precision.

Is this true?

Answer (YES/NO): NO